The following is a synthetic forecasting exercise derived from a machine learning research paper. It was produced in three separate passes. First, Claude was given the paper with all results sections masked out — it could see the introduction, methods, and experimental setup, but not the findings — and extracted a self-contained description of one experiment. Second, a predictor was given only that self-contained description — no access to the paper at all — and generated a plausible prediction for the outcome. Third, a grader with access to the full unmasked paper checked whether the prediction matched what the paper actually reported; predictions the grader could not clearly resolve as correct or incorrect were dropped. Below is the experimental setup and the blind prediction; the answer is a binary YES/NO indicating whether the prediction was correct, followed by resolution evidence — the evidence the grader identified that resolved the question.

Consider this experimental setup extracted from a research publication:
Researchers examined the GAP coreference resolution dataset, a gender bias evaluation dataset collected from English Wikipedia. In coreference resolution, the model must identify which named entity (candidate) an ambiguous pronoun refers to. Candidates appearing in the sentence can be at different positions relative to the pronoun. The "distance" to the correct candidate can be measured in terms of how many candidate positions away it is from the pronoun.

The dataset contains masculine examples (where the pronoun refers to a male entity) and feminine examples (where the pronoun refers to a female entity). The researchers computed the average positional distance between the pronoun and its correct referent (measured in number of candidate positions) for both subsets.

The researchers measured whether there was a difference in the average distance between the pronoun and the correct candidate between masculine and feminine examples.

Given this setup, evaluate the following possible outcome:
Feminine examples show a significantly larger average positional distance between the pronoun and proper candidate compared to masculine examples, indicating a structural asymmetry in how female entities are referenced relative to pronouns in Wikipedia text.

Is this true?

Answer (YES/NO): YES